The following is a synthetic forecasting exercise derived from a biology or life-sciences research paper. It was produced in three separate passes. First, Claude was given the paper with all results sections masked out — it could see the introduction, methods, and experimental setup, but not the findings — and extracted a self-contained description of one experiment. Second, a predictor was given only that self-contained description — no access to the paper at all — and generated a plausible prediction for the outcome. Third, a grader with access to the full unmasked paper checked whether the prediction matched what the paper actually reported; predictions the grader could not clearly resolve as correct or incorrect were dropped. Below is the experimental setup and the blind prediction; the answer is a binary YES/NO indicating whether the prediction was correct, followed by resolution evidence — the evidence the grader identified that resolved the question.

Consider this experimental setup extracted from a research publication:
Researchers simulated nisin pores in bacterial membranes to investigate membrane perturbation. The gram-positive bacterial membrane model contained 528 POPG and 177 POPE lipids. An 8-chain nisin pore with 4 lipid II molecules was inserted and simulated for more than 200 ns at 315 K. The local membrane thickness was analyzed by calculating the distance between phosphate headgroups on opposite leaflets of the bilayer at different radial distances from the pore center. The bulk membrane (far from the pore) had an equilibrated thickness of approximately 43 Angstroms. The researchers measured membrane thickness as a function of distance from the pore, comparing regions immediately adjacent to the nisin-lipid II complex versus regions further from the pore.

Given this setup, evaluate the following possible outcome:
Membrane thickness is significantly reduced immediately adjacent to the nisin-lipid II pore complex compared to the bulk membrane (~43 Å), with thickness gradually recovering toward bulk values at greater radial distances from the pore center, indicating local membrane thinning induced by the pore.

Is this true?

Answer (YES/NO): NO